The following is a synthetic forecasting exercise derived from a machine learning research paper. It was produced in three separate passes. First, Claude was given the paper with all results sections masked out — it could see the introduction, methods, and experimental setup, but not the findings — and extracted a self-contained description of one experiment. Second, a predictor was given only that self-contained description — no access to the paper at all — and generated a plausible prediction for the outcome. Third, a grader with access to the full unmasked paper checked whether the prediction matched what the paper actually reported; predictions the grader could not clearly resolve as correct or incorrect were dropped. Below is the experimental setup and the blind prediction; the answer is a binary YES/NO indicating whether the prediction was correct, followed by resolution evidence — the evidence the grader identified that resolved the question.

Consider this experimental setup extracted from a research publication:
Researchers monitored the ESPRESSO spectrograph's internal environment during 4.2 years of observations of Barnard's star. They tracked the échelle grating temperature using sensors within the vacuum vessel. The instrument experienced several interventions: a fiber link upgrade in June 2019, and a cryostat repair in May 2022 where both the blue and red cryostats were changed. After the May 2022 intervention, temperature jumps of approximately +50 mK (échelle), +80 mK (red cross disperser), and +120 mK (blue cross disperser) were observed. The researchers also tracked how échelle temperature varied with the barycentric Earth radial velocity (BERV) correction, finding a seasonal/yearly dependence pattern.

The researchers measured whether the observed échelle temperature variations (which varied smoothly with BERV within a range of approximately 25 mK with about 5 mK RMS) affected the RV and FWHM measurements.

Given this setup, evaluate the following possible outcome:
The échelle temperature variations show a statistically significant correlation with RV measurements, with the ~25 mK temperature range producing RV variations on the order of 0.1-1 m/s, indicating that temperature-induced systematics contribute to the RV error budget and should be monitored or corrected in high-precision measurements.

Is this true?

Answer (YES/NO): NO